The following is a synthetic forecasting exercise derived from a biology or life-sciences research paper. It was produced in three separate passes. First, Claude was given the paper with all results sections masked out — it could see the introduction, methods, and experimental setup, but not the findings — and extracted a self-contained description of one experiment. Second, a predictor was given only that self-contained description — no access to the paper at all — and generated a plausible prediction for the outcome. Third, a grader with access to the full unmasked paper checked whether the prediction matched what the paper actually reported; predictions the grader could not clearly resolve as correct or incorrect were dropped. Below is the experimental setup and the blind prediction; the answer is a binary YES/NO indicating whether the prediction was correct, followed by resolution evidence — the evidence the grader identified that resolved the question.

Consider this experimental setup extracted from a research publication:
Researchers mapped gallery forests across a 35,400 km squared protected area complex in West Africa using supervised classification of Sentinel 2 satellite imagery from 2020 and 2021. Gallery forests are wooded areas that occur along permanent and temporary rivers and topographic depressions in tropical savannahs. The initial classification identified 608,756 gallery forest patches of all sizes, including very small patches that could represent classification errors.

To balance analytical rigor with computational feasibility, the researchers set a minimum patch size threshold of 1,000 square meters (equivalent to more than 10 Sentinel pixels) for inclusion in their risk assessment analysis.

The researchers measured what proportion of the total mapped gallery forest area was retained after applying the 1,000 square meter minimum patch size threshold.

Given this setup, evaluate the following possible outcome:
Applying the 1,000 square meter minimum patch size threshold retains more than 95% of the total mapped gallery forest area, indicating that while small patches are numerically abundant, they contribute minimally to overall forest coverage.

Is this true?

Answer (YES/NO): NO